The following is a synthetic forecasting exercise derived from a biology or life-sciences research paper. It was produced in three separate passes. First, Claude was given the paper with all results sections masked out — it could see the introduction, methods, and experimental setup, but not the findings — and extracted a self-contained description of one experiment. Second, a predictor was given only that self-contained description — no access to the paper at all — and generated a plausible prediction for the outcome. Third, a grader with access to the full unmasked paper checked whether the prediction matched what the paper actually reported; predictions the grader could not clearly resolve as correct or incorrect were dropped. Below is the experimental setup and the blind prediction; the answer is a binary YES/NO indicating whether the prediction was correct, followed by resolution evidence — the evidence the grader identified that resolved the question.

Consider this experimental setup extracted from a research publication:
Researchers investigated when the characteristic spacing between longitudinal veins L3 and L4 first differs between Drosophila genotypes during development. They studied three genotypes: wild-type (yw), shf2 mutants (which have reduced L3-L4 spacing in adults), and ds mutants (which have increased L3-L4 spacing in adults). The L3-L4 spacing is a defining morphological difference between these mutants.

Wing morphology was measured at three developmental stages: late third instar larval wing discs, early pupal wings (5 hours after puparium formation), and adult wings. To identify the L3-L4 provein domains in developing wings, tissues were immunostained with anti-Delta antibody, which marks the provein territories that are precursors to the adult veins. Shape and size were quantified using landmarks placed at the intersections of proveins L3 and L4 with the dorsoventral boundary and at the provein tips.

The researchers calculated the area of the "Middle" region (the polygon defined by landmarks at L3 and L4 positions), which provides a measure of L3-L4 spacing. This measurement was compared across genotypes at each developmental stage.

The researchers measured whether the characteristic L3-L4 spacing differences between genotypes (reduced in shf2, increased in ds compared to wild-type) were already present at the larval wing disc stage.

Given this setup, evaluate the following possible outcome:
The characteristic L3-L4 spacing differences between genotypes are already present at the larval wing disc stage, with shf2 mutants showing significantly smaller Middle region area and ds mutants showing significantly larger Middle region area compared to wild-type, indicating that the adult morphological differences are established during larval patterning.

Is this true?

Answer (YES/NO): NO